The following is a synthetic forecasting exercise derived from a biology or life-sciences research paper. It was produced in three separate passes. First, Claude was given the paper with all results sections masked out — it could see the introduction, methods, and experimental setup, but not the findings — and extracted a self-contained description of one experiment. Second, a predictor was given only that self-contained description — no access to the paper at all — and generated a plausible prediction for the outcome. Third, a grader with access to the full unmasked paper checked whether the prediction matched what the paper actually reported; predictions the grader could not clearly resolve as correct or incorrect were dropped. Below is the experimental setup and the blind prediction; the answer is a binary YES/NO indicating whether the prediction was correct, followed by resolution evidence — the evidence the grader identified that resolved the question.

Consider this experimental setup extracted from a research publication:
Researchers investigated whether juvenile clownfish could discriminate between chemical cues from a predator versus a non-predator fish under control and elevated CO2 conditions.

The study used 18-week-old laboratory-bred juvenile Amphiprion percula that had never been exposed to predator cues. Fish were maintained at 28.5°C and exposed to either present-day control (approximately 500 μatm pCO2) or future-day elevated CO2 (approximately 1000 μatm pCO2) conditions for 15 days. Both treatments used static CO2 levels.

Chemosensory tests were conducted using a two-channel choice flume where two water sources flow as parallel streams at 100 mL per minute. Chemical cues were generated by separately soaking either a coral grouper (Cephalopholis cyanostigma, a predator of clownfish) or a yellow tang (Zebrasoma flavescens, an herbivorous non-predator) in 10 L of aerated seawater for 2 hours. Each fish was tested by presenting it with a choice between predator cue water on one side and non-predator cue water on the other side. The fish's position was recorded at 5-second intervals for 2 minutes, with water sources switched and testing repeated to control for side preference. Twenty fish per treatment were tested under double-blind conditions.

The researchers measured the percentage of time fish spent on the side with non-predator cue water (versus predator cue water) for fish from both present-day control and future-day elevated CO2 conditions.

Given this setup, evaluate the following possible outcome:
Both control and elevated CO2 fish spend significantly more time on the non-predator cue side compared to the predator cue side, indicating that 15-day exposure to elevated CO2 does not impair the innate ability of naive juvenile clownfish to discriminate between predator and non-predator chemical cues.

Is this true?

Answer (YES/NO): NO